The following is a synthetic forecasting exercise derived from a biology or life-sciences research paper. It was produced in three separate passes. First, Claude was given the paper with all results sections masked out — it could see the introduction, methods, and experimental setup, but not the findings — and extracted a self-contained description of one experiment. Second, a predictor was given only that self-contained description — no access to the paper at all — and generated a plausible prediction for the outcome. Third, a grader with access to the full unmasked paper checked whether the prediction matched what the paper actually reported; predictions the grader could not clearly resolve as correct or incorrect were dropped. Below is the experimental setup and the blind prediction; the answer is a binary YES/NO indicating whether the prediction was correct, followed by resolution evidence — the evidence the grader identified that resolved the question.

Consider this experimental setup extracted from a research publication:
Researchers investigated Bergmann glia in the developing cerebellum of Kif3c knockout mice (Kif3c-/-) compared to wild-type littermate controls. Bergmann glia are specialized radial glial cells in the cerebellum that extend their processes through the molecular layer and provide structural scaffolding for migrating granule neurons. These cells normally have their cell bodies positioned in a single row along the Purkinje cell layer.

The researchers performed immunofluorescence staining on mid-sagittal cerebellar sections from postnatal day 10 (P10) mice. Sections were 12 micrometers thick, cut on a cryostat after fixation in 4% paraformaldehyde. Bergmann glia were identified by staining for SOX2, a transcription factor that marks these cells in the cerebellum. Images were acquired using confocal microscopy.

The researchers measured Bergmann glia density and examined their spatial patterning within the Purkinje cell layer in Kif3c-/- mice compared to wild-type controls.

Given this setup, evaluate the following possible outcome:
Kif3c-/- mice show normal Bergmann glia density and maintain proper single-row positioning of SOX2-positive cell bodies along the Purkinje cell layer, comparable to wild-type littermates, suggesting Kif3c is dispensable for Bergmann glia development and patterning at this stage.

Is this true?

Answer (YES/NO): NO